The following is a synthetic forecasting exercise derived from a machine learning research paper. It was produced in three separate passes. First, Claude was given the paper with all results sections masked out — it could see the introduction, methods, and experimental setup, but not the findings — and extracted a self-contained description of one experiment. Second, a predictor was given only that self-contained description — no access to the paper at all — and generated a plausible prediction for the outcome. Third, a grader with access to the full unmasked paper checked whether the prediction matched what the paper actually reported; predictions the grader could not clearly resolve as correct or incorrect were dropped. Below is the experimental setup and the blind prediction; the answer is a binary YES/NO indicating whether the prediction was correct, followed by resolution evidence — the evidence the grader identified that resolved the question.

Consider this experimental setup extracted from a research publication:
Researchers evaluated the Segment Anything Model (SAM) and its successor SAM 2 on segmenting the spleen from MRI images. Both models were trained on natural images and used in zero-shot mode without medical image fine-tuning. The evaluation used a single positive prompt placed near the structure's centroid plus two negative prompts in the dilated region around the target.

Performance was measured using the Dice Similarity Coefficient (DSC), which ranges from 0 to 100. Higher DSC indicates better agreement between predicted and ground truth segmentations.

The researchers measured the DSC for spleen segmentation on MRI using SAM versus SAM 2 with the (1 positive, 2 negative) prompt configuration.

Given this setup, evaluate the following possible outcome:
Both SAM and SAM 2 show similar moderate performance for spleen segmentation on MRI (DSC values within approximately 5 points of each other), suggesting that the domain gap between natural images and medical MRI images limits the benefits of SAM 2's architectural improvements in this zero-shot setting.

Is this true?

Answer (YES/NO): NO